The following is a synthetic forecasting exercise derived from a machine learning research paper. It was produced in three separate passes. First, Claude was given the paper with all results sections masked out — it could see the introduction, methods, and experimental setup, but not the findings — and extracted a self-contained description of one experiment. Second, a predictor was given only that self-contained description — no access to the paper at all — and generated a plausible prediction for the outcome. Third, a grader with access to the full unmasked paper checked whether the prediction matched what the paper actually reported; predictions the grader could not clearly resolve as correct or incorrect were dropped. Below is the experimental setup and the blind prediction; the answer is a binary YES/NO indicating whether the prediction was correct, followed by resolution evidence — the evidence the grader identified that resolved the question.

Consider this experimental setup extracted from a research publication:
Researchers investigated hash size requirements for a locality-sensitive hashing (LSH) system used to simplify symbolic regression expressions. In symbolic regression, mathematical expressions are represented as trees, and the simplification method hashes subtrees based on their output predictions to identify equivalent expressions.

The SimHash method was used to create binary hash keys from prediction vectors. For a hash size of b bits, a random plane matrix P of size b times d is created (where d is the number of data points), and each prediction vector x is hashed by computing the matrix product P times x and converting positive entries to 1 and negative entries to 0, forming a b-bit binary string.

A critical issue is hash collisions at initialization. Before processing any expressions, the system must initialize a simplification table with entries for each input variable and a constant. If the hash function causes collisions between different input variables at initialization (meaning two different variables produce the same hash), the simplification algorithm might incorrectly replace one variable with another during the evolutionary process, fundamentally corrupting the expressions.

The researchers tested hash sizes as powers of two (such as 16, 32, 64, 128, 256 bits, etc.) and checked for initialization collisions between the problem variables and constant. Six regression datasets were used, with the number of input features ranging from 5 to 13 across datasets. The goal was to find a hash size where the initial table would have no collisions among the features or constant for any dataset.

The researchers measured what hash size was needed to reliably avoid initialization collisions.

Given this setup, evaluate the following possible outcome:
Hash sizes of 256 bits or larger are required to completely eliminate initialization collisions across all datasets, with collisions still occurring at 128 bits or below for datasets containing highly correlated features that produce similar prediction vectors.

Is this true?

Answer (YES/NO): YES